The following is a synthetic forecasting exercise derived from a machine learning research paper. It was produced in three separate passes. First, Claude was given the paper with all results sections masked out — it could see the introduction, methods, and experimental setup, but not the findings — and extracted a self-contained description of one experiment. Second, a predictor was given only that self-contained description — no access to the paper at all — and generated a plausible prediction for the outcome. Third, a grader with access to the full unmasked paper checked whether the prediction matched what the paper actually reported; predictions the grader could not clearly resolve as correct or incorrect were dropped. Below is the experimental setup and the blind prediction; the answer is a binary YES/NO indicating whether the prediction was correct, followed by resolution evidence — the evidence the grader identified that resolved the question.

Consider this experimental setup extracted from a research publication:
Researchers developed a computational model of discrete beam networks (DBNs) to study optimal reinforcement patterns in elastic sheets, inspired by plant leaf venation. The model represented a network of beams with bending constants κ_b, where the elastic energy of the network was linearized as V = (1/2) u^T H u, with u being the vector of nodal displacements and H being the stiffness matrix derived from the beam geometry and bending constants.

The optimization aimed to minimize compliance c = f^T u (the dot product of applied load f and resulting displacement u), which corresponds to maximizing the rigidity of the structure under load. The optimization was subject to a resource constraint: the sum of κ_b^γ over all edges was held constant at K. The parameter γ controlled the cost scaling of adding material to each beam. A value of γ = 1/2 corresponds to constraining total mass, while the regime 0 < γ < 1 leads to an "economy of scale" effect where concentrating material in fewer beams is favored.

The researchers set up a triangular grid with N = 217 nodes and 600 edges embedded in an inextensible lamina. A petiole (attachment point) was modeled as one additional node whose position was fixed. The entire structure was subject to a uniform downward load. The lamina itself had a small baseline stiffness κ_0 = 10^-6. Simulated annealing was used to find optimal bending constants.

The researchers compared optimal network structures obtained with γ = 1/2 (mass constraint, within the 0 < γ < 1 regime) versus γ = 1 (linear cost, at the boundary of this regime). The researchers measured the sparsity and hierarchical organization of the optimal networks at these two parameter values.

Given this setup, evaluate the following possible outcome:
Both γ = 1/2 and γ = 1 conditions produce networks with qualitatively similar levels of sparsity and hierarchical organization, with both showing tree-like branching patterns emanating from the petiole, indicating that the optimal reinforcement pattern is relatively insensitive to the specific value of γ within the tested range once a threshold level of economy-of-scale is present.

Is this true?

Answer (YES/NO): NO